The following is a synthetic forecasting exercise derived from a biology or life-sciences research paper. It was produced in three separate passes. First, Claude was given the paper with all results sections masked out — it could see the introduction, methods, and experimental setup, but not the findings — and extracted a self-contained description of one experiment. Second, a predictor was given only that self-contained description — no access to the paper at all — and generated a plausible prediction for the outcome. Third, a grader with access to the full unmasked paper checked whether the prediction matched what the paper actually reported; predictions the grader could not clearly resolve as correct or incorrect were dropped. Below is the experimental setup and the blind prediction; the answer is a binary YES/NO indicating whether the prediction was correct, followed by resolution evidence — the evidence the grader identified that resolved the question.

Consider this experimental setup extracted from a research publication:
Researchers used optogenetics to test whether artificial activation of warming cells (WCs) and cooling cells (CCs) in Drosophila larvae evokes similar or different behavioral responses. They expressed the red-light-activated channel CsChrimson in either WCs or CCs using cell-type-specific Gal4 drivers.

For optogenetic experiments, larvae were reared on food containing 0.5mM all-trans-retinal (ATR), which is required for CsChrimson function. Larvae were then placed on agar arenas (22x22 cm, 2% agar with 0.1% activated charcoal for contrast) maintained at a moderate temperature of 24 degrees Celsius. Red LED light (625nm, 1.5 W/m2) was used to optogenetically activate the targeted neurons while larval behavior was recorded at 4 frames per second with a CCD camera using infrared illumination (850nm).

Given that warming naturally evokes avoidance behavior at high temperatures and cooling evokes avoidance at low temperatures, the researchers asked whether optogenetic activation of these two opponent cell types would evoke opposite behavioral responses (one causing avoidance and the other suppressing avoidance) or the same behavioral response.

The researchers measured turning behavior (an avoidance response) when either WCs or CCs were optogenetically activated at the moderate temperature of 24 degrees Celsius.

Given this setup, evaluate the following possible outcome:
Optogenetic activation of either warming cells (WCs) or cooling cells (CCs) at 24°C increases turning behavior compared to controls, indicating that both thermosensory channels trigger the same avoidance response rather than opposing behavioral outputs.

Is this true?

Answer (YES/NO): YES